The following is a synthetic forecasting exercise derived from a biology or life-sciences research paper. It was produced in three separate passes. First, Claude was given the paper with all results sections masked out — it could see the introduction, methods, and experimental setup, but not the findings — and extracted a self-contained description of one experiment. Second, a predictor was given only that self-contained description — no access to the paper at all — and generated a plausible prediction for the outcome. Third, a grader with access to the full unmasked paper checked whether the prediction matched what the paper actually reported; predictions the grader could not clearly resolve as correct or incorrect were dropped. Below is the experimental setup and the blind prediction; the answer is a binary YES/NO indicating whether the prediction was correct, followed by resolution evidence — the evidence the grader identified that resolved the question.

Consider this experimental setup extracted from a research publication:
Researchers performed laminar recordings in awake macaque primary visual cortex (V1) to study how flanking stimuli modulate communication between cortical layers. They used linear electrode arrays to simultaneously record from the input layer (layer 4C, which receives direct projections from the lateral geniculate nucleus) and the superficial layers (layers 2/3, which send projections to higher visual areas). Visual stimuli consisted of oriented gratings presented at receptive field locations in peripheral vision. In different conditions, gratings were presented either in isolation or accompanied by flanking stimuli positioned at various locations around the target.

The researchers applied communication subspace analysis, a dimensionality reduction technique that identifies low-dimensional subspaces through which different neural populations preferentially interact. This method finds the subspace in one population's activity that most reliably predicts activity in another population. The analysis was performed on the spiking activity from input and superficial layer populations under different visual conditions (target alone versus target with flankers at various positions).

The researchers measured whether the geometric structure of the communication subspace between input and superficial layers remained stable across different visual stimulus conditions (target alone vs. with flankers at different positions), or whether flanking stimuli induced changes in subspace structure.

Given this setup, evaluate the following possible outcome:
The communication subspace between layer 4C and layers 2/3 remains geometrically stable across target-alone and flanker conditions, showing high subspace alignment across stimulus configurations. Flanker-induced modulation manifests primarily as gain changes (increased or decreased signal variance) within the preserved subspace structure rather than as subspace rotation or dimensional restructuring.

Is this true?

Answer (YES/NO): NO